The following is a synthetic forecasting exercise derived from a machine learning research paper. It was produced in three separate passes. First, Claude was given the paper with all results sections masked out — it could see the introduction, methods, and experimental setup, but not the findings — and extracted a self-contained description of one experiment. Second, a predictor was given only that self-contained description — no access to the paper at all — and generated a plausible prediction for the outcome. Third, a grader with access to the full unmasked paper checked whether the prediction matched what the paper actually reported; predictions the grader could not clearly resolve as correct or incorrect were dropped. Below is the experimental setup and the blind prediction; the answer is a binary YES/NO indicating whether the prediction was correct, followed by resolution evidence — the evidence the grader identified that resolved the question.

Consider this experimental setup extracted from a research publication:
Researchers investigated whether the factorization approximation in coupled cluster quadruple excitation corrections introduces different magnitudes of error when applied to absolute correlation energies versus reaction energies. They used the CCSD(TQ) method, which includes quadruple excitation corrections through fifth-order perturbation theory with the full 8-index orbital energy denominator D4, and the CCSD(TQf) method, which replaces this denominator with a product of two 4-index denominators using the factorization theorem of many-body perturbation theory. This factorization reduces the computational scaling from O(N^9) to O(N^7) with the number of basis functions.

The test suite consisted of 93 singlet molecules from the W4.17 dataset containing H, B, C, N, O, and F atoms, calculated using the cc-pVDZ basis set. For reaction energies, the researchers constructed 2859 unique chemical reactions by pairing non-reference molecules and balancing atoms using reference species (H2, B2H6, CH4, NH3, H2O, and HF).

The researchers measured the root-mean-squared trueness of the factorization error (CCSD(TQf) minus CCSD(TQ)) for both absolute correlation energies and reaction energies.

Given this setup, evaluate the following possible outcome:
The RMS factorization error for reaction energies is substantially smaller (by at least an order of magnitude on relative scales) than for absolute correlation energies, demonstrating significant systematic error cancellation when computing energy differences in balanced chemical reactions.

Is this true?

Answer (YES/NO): NO